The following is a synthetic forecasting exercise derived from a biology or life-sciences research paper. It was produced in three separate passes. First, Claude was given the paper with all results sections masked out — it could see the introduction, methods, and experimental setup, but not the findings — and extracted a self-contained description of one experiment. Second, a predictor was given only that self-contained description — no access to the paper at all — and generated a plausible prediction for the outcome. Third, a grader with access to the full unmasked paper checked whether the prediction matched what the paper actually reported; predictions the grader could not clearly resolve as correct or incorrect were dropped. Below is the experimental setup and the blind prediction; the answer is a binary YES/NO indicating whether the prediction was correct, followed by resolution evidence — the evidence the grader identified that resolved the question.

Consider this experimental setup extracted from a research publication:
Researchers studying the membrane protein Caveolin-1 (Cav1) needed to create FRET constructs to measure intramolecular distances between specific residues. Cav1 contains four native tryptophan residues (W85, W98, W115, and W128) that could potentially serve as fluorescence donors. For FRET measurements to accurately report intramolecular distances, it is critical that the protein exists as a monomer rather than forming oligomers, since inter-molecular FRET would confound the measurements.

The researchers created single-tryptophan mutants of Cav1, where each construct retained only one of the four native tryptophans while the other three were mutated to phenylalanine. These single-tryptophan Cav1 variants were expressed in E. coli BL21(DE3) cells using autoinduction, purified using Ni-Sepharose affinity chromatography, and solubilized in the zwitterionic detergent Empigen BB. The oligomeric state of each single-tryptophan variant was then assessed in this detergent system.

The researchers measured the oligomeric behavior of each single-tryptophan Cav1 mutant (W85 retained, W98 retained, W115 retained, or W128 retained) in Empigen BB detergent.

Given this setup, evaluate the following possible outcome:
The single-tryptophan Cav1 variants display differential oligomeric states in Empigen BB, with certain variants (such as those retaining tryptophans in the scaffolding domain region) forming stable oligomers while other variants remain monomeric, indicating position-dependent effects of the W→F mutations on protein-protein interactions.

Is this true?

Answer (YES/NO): NO